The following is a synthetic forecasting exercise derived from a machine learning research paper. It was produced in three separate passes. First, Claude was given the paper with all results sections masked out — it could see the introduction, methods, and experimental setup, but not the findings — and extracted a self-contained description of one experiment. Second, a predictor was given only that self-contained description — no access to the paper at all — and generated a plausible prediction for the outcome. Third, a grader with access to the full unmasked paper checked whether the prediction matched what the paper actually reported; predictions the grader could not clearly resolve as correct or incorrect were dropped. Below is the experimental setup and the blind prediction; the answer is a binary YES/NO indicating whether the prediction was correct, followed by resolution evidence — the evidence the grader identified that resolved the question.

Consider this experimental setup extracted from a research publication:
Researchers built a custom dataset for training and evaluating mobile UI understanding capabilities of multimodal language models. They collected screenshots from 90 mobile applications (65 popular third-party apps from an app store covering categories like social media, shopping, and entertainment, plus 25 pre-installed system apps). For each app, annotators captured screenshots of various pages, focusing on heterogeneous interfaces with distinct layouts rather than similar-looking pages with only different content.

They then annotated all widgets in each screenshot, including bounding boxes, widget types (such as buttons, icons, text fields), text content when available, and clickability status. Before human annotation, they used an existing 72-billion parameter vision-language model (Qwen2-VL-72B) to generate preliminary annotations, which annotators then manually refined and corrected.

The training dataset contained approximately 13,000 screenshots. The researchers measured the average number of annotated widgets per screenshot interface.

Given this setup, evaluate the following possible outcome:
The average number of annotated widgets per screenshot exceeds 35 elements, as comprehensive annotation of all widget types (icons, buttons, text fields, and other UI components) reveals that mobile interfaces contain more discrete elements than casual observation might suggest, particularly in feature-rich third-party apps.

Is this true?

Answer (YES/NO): NO